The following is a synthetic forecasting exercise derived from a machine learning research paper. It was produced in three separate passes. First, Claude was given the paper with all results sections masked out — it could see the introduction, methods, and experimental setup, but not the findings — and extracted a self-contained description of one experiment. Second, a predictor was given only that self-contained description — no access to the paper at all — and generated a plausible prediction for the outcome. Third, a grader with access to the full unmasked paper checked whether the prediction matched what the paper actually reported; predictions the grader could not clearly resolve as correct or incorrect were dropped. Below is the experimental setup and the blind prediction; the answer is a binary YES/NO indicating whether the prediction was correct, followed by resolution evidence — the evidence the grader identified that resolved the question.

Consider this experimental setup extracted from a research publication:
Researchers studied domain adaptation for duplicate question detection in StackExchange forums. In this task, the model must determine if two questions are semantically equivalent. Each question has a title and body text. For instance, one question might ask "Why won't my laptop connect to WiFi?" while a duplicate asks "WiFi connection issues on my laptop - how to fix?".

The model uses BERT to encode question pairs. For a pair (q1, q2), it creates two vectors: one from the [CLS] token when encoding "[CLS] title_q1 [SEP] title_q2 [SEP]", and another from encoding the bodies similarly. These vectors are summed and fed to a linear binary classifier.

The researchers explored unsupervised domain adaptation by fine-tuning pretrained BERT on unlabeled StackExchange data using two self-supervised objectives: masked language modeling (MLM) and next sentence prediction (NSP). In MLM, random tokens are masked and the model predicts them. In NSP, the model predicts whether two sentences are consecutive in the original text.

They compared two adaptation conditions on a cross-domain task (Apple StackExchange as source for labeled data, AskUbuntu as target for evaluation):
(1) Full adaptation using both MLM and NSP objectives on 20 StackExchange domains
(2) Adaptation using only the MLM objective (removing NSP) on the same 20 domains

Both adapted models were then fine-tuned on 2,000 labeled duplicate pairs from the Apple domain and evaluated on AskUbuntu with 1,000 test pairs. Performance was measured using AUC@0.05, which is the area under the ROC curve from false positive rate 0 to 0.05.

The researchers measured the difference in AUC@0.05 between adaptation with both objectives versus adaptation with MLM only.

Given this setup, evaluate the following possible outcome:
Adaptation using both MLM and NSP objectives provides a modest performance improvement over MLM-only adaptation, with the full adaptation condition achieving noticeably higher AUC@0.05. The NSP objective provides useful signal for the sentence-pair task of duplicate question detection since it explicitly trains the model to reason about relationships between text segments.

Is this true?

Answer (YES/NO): YES